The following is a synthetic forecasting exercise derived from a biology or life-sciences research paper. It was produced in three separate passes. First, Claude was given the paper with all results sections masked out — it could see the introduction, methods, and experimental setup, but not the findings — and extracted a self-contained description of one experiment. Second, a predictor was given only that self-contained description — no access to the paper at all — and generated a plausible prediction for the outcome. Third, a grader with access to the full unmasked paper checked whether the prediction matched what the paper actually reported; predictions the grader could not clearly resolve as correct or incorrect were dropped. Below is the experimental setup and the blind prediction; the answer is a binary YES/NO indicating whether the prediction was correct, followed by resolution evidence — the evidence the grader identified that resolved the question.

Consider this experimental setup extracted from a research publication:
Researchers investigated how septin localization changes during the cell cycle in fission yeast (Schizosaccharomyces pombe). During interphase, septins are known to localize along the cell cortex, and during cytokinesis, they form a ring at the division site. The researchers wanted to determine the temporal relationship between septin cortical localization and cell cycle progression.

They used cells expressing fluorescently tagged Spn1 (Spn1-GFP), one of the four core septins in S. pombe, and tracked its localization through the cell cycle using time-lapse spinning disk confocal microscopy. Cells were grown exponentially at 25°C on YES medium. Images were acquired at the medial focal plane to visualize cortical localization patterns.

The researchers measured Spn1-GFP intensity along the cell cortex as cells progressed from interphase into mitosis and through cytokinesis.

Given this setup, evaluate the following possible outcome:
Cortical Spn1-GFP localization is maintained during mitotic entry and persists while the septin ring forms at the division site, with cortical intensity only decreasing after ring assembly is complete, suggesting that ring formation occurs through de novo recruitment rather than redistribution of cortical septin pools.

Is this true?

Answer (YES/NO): NO